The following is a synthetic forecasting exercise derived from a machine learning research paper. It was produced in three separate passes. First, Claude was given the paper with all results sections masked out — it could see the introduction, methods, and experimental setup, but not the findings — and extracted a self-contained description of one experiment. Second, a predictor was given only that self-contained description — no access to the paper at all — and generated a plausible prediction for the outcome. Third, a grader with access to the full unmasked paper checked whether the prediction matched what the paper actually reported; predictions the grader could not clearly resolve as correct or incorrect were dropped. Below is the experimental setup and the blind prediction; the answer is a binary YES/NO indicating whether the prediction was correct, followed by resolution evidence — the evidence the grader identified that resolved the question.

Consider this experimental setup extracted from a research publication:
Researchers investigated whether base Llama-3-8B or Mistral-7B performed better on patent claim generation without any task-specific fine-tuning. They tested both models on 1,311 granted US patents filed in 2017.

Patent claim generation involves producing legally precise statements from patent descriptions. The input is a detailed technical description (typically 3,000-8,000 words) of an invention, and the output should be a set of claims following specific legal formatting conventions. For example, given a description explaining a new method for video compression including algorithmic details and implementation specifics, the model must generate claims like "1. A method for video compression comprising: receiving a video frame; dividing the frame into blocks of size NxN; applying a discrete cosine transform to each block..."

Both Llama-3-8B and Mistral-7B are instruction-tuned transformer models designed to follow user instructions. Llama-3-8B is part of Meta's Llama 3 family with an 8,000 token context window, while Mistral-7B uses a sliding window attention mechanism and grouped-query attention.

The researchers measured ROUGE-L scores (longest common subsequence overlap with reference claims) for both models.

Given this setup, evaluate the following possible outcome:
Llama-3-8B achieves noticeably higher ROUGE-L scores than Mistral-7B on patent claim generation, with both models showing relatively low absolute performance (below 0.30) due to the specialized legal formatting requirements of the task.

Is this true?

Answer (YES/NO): NO